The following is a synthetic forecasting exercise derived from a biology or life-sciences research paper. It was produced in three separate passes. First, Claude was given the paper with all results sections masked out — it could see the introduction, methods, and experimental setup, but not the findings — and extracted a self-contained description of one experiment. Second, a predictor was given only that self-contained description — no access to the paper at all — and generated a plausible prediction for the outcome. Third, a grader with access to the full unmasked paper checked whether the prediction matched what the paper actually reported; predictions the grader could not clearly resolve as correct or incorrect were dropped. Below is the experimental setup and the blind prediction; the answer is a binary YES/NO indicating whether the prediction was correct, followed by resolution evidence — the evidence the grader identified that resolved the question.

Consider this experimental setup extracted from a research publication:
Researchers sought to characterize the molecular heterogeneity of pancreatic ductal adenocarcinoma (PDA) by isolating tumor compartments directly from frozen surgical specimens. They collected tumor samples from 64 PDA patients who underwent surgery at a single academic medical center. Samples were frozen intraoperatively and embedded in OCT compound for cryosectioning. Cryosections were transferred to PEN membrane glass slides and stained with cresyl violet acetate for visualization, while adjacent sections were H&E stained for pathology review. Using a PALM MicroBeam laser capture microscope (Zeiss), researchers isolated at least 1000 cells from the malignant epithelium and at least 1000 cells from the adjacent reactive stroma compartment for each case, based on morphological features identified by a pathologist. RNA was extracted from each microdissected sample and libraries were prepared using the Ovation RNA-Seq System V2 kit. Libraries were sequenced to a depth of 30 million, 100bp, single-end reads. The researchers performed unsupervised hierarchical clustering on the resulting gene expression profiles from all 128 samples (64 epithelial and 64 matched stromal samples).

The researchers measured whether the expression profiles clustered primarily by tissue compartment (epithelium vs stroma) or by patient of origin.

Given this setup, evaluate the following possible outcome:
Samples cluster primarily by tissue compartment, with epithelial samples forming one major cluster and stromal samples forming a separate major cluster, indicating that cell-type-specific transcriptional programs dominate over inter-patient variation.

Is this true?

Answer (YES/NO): YES